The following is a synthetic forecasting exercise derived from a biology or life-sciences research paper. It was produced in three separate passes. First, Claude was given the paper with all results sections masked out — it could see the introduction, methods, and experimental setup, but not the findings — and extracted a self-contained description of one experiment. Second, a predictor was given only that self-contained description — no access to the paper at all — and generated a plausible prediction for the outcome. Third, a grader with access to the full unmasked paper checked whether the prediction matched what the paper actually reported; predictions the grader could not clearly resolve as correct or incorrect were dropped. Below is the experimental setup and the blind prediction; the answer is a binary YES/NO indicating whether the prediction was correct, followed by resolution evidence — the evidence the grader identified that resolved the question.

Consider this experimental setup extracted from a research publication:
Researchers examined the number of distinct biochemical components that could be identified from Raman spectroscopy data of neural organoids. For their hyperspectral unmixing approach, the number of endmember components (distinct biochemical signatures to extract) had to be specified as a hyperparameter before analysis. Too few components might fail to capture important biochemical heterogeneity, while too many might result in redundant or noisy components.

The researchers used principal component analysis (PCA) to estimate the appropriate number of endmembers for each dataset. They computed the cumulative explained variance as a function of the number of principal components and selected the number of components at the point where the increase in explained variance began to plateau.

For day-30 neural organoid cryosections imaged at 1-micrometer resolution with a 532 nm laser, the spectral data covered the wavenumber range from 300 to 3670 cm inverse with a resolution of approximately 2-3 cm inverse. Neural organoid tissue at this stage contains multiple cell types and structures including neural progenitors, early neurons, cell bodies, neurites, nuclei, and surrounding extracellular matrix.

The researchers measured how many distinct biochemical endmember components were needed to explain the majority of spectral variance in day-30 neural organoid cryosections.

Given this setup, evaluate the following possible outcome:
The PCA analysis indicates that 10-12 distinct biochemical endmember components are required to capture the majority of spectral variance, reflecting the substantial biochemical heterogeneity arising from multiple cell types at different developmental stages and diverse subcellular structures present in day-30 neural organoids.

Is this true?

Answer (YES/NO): NO